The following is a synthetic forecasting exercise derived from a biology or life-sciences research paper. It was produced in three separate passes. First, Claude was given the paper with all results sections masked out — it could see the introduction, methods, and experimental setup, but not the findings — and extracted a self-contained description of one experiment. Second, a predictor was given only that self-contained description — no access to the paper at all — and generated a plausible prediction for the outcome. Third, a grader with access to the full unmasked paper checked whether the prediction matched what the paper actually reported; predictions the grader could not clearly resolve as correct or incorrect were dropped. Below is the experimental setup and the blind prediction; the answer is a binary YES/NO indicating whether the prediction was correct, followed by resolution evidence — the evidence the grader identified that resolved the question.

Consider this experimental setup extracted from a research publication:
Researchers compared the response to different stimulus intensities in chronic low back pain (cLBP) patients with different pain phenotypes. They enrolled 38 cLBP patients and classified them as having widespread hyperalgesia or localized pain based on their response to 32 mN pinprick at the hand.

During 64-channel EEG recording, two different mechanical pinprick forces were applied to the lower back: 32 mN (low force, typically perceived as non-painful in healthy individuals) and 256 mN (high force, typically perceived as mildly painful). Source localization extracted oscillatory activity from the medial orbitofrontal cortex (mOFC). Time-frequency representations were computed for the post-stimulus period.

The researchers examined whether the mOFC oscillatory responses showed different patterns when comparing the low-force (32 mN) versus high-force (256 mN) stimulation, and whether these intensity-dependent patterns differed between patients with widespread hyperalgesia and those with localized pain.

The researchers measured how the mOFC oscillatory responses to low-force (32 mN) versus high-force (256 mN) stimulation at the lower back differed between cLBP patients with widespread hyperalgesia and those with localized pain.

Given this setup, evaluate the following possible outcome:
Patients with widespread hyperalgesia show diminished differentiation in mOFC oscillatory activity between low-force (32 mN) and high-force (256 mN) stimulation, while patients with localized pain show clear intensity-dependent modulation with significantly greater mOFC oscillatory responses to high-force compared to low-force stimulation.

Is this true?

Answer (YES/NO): NO